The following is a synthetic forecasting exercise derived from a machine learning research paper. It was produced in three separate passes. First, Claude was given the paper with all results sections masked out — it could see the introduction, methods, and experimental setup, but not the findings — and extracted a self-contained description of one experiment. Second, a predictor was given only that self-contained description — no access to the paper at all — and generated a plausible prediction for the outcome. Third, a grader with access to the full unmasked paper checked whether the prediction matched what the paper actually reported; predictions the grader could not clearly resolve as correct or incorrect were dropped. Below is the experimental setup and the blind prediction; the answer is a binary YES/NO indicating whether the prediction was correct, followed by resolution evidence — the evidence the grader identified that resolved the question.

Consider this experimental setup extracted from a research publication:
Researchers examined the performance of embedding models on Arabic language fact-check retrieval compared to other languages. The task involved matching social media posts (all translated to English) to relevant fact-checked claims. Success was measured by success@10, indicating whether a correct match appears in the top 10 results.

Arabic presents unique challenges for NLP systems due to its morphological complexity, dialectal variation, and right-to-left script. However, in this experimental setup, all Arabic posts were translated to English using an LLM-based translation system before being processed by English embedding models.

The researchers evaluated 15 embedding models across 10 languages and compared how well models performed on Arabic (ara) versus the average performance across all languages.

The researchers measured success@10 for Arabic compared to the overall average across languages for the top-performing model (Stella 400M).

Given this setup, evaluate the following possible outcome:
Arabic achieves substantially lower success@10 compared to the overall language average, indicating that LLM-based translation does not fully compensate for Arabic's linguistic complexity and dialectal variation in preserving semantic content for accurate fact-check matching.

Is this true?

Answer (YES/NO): NO